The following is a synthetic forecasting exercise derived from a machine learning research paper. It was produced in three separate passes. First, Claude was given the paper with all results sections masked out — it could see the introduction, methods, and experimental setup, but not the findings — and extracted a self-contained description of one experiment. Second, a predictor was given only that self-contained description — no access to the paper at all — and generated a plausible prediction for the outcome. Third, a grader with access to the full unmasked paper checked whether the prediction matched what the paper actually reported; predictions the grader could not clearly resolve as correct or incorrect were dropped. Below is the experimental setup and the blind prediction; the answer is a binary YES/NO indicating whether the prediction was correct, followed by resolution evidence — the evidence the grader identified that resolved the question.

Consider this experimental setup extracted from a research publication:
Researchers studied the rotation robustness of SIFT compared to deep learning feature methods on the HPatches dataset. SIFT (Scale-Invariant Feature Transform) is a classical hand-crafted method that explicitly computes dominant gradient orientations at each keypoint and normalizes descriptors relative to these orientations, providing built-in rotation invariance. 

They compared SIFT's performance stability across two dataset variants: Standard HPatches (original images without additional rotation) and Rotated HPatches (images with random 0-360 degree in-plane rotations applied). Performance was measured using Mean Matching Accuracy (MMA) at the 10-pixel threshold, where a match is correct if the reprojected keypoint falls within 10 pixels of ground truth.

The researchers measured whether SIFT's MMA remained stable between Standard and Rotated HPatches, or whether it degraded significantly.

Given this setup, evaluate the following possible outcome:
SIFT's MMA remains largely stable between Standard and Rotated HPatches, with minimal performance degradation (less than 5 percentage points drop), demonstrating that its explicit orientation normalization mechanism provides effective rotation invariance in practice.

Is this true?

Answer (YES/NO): YES